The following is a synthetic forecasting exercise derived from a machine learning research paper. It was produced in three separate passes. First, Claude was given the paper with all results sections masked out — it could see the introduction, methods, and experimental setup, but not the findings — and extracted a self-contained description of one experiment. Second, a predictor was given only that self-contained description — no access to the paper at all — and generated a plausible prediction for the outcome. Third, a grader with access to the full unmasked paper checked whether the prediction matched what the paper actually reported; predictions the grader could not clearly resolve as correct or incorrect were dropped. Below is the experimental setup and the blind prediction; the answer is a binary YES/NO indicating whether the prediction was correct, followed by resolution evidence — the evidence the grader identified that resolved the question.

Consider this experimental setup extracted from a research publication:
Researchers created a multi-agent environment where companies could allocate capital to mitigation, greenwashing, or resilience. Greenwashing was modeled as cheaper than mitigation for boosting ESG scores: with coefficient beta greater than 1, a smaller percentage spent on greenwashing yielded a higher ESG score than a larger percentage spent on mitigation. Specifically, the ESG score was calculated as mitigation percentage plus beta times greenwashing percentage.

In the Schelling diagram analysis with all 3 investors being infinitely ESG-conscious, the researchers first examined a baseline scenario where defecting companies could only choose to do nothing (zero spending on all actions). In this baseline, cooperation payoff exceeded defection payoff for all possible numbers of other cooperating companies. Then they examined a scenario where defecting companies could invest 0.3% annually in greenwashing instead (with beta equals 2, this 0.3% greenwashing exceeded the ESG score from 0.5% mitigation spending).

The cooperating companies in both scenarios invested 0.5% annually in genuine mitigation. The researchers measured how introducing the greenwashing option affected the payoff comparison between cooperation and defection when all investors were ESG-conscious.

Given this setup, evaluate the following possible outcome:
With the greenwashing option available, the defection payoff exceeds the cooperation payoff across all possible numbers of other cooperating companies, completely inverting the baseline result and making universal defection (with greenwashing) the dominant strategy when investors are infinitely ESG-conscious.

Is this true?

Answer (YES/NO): YES